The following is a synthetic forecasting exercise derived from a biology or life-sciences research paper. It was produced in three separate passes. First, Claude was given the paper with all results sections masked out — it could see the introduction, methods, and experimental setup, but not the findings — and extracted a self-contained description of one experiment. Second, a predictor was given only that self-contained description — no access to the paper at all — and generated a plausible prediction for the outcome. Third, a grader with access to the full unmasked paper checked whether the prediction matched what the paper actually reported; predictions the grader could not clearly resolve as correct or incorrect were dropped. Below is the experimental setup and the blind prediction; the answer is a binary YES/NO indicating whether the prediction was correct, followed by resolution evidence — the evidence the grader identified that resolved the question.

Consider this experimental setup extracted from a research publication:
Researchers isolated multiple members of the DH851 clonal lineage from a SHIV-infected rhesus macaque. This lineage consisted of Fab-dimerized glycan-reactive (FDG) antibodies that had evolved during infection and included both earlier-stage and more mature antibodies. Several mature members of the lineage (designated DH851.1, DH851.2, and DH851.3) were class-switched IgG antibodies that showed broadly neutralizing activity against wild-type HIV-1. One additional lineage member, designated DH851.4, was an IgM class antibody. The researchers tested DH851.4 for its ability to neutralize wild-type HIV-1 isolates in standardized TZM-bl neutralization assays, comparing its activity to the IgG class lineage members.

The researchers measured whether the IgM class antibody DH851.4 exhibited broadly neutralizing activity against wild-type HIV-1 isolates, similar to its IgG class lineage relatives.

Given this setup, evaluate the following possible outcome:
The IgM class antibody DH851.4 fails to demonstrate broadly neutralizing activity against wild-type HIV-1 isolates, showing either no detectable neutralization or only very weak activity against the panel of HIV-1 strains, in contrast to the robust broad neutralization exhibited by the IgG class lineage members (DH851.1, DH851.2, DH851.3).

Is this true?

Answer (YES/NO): YES